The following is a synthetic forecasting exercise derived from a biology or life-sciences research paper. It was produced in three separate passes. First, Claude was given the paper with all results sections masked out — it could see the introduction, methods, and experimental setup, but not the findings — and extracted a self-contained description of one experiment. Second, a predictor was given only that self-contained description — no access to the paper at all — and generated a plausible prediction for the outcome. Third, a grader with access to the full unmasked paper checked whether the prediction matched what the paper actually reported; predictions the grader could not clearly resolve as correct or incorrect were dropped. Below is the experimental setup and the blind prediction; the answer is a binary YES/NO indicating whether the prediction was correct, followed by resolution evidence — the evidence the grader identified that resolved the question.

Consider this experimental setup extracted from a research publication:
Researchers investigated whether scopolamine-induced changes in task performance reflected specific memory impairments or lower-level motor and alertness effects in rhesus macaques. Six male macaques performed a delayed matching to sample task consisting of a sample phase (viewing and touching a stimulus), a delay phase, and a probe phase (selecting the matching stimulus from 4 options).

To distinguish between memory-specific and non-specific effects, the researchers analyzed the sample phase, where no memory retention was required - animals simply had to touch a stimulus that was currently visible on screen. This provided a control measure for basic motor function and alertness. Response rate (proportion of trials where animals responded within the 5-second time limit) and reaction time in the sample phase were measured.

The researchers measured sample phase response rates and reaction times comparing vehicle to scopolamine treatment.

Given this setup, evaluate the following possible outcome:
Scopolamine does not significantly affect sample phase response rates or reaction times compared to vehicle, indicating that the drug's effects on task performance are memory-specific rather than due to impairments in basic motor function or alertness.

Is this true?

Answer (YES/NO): NO